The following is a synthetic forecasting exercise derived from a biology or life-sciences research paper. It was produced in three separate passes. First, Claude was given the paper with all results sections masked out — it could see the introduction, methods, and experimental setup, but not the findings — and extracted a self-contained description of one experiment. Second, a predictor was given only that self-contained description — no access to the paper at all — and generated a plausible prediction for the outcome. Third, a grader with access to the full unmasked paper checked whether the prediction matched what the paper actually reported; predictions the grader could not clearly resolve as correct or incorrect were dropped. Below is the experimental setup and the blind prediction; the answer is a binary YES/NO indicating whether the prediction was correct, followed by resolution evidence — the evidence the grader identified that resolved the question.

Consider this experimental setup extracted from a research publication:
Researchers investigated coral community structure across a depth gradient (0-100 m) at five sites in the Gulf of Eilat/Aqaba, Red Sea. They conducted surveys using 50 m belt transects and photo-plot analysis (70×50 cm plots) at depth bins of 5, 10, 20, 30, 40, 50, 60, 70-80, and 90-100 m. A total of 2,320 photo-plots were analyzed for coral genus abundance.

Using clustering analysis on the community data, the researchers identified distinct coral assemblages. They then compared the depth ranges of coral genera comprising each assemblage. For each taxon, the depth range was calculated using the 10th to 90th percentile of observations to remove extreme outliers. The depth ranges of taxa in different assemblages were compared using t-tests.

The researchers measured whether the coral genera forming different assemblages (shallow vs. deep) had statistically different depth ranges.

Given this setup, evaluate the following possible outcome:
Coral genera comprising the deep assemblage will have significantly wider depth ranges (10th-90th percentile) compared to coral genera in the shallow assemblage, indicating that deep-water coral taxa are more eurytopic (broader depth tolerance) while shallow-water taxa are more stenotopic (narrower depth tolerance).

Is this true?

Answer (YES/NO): NO